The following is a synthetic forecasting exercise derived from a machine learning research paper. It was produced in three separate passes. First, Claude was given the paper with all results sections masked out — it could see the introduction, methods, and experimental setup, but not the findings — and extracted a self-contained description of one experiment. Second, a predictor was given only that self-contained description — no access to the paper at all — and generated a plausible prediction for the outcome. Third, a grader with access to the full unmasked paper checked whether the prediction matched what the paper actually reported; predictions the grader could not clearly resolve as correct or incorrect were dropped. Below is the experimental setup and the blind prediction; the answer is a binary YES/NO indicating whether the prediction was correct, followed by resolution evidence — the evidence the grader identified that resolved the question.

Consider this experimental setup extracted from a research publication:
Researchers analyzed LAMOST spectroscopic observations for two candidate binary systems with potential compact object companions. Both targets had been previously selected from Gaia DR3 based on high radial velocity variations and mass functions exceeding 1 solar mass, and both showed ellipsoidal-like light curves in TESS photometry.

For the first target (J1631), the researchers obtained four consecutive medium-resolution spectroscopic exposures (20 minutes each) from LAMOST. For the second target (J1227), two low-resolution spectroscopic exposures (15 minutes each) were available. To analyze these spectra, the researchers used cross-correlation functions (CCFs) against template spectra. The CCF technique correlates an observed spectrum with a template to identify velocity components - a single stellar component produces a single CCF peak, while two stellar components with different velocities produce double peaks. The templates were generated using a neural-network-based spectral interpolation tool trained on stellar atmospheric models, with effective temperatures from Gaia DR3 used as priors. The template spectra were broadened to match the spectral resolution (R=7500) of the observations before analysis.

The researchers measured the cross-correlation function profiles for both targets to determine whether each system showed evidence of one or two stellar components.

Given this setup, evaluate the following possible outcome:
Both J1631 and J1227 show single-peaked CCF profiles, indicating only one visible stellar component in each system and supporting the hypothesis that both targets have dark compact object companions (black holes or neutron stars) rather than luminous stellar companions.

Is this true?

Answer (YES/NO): NO